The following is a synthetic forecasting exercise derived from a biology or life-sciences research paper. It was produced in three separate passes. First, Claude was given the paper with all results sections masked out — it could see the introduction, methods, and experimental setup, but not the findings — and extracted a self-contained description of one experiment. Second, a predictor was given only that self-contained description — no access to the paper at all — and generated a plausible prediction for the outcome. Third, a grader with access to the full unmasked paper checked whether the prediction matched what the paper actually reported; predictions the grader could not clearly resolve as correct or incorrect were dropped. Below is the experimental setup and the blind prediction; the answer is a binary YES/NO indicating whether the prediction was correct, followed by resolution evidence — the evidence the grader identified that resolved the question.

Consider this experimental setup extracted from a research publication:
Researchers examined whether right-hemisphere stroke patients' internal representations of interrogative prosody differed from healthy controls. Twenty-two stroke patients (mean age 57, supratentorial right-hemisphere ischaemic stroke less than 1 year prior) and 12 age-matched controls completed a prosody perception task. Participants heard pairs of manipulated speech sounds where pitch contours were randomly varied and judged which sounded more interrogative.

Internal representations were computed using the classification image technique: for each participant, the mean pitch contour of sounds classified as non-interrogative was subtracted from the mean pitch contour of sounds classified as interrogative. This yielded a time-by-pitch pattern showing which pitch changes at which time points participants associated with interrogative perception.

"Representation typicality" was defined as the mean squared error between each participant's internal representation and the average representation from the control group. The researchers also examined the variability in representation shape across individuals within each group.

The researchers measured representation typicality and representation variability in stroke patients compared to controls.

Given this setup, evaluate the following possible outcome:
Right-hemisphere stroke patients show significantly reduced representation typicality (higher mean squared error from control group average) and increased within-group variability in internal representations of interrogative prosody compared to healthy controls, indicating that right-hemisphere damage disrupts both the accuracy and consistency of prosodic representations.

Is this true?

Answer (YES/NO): YES